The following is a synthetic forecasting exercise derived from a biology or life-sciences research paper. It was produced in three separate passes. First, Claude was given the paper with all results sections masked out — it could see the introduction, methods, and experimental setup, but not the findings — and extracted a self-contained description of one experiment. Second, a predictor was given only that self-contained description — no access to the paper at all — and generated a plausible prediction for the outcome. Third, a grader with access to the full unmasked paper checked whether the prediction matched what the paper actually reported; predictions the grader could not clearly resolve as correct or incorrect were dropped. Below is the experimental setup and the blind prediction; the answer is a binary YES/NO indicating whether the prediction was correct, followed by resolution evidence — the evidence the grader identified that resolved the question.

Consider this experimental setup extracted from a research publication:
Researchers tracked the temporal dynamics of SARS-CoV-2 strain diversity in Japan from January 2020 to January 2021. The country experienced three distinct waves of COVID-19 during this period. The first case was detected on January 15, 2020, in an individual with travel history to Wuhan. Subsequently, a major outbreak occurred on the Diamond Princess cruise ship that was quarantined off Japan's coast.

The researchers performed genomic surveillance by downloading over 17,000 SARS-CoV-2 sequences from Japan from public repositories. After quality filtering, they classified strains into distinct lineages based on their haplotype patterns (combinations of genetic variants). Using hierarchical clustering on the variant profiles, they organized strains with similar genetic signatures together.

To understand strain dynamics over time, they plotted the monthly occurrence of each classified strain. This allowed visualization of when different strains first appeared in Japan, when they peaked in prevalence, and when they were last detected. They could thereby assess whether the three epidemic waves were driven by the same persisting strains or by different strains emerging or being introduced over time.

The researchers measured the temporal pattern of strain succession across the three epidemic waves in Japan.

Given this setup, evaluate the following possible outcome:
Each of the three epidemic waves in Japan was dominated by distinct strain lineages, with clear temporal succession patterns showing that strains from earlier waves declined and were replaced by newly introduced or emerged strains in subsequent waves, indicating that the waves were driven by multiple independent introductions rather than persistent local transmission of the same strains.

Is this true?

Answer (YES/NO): NO